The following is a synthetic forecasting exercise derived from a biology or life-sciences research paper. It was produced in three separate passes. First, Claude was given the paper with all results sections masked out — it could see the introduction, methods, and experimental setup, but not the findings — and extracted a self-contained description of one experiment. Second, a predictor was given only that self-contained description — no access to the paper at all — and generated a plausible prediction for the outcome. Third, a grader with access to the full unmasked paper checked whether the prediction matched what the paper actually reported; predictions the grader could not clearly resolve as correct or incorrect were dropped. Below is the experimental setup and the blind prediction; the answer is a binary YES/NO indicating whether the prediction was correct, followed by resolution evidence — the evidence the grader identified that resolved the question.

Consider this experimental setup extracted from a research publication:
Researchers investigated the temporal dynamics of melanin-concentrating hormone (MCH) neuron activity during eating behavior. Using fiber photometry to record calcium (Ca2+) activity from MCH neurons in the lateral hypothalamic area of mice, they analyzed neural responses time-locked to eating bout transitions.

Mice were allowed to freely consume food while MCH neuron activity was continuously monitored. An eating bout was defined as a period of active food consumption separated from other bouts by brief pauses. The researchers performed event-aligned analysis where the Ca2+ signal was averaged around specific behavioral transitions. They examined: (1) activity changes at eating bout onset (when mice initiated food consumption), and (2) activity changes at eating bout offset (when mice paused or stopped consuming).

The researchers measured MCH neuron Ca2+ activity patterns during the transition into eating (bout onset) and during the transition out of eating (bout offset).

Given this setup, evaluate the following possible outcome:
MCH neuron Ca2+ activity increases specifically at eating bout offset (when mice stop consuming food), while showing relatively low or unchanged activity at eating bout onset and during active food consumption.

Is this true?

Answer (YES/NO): NO